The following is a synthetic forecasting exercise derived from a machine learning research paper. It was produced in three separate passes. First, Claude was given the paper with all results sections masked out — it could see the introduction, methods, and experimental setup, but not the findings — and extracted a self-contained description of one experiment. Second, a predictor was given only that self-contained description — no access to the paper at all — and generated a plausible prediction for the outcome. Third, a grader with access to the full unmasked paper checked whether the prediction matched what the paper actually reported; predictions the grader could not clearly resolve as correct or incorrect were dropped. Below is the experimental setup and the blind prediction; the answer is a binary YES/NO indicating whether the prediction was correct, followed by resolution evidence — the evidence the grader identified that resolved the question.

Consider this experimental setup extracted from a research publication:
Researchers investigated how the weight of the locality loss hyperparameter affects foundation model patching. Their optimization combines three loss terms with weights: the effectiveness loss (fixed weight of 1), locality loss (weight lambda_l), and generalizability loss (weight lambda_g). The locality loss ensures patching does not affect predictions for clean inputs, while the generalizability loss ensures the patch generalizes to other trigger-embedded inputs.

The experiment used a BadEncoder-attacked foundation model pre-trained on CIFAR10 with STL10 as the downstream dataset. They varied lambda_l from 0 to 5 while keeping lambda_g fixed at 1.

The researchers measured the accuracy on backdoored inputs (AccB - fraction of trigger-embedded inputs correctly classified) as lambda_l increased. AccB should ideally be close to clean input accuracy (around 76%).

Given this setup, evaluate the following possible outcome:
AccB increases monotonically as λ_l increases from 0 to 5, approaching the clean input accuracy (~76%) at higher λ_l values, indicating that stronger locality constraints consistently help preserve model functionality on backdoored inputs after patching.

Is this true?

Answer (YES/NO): NO